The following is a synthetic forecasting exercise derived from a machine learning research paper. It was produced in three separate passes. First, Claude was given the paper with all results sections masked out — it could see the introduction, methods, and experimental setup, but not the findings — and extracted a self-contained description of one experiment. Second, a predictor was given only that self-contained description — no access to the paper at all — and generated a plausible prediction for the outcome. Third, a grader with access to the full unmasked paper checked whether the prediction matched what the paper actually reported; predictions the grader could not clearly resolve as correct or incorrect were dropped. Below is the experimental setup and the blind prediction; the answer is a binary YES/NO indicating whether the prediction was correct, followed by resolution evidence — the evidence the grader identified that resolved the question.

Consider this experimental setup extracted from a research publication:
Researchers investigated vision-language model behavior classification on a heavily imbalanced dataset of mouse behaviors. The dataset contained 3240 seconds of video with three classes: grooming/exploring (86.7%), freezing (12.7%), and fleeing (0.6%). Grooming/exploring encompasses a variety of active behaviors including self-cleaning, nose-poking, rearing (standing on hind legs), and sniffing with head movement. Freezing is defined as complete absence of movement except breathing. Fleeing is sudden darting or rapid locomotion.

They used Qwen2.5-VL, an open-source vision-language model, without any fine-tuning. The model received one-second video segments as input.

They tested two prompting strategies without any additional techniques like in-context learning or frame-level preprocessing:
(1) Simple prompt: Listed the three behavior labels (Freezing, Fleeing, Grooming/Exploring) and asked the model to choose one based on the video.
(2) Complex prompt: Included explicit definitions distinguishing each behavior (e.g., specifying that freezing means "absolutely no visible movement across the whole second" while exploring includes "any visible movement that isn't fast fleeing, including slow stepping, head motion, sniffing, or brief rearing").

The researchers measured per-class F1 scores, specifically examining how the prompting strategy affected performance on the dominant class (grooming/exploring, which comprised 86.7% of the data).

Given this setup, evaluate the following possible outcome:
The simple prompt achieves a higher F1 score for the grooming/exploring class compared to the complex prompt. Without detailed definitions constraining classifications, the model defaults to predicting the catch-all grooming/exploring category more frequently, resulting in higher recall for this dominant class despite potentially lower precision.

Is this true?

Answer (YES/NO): NO